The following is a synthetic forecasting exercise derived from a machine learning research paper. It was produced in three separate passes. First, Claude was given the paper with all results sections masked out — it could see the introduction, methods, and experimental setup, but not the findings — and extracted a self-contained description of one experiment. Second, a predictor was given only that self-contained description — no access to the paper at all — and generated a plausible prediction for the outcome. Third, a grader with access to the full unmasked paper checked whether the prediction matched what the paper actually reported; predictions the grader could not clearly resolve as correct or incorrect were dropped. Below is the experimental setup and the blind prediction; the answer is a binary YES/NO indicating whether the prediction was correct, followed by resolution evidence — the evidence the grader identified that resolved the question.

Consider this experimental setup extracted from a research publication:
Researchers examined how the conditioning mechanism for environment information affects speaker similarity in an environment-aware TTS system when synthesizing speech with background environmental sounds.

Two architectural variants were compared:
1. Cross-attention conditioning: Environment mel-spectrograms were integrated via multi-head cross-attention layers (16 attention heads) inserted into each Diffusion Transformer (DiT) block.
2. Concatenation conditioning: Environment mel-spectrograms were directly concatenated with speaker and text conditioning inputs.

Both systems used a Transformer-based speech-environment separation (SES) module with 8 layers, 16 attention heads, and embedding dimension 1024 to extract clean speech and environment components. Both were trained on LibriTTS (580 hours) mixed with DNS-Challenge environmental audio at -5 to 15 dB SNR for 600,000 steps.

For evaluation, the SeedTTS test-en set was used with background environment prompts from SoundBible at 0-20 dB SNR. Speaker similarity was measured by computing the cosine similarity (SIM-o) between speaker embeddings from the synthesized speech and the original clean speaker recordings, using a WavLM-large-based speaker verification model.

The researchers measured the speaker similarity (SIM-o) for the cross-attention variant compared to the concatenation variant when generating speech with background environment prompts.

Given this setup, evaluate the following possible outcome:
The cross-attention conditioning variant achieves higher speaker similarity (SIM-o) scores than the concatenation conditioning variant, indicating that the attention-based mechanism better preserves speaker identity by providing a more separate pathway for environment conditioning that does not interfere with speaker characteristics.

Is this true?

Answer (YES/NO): YES